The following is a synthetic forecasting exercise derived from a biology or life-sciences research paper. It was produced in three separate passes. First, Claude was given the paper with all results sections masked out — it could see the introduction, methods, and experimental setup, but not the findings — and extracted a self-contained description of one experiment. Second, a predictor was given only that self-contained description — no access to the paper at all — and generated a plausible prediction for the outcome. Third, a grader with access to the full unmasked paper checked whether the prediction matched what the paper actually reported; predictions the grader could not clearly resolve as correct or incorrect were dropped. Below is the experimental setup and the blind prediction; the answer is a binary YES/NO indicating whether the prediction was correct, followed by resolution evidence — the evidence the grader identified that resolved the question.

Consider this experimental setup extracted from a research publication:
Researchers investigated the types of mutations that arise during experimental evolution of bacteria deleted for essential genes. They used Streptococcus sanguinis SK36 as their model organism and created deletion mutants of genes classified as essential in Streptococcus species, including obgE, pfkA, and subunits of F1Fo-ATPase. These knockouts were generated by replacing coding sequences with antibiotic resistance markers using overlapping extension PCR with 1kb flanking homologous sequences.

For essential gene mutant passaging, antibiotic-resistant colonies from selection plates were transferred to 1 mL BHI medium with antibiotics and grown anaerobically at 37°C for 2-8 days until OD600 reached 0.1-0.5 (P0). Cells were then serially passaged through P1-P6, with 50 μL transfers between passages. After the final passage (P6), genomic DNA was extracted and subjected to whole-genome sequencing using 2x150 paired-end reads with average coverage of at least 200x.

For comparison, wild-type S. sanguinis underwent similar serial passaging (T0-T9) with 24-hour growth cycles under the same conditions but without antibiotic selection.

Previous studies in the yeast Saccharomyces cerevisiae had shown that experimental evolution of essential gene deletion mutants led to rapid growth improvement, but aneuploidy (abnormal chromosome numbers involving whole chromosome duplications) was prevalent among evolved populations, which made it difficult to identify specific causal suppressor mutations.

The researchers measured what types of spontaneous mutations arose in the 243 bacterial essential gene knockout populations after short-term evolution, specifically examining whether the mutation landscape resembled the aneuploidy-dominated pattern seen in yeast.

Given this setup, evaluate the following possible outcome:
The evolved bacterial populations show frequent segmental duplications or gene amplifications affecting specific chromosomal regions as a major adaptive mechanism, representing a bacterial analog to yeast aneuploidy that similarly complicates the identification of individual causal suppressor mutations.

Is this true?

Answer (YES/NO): NO